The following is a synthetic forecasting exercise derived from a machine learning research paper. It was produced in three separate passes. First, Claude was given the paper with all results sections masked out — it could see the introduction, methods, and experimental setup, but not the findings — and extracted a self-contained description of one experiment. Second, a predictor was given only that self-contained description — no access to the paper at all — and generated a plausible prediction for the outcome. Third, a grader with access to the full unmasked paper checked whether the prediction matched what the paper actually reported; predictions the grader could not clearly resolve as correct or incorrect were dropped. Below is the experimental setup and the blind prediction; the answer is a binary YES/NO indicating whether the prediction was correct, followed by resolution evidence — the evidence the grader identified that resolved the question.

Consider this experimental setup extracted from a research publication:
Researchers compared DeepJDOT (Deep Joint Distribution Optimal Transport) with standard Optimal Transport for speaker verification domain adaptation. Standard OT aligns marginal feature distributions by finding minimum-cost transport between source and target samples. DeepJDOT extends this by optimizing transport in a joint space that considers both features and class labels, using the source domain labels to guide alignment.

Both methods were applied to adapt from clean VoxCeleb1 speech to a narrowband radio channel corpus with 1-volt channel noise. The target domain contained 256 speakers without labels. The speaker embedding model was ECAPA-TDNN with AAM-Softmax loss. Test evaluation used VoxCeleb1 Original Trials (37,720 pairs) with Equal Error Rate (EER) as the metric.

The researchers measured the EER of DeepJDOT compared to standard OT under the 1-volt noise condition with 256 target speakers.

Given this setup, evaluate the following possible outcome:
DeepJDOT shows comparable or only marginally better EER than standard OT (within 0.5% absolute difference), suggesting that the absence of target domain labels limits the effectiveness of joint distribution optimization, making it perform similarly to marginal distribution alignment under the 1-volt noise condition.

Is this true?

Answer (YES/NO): YES